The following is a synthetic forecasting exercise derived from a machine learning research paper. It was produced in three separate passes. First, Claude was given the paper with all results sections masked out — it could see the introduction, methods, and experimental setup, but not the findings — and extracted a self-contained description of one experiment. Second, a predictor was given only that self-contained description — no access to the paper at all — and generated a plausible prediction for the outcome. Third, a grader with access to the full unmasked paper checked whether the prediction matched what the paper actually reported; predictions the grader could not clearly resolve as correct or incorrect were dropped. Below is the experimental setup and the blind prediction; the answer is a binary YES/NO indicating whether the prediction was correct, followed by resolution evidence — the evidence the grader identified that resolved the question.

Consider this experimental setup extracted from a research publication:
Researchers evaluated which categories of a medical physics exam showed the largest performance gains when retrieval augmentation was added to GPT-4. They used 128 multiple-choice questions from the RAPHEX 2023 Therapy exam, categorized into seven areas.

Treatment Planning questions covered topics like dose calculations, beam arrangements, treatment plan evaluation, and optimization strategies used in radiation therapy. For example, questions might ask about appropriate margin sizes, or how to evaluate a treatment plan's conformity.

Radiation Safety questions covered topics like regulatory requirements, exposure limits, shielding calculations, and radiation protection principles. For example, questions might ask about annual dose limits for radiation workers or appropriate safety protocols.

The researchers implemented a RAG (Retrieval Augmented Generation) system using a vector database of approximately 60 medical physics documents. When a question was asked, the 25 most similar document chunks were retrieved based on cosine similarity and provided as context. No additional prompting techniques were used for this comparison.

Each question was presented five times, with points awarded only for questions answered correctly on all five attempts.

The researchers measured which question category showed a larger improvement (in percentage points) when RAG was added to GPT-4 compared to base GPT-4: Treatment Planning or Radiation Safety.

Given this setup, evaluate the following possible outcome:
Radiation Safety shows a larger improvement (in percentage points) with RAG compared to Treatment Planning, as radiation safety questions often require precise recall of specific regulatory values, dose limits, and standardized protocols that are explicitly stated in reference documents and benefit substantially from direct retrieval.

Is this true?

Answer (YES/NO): YES